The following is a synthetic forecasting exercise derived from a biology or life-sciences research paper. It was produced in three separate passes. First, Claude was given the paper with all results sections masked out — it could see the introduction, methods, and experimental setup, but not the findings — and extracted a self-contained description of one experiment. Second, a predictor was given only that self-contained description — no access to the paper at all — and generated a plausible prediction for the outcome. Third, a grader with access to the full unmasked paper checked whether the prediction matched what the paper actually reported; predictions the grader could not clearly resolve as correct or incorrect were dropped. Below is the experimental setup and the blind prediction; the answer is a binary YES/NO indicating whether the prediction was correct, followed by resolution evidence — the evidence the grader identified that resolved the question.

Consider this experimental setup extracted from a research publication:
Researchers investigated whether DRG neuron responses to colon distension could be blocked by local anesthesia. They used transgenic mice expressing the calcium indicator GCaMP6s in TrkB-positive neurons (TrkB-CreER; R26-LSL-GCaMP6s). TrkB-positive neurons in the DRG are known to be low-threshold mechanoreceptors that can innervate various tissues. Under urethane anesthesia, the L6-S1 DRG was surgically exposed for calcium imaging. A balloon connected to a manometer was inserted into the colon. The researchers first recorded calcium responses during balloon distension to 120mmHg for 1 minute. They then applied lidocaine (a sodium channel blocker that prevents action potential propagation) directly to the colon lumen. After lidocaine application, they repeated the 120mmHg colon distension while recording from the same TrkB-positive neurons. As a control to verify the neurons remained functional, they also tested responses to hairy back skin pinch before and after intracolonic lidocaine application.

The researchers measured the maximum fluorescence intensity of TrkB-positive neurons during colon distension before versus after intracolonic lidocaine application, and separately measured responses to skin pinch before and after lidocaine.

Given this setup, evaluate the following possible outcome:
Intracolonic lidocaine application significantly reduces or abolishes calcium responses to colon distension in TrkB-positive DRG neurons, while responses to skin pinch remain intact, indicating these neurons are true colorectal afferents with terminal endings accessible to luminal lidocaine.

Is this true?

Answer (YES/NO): YES